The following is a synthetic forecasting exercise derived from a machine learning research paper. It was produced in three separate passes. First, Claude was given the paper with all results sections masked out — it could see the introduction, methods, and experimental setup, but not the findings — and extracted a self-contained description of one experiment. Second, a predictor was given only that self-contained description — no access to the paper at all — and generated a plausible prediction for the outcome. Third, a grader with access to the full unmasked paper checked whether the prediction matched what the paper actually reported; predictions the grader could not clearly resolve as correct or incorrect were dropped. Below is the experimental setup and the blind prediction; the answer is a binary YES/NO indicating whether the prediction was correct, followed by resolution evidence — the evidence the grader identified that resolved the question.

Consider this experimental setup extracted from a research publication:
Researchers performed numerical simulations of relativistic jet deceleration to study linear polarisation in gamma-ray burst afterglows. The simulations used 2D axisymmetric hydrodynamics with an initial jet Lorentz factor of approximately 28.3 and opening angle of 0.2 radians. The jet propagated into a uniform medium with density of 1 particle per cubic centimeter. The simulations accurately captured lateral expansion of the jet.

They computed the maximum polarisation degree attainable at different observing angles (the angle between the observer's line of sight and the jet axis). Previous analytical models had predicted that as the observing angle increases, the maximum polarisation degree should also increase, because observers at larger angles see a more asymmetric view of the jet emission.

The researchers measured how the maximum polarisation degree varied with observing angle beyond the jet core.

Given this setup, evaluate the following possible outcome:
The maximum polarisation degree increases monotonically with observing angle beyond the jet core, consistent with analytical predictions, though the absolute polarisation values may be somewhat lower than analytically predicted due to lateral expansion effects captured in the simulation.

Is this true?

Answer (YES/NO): NO